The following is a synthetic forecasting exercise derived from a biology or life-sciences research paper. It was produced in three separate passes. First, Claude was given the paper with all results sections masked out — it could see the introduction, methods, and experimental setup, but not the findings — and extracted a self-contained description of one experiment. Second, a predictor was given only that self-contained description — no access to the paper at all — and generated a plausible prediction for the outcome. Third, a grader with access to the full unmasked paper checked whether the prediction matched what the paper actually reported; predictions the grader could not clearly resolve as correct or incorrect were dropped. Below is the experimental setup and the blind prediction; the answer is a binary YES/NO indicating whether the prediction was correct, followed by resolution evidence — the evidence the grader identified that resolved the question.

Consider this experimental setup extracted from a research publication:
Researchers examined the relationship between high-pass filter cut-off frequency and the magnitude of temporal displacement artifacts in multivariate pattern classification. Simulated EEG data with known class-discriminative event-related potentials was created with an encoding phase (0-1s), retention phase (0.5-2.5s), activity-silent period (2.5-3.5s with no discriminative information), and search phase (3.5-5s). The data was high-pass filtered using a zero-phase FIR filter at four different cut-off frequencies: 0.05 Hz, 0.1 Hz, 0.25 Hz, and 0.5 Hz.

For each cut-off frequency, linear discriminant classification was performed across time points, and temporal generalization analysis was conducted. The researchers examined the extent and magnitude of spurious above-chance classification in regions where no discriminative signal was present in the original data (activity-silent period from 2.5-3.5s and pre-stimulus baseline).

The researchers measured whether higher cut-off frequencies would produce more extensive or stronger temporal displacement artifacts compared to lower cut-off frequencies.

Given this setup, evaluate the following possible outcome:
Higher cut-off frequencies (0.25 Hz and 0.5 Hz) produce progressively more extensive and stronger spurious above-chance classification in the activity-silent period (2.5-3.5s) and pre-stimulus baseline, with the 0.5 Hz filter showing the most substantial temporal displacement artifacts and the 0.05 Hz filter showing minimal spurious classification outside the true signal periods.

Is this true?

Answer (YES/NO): NO